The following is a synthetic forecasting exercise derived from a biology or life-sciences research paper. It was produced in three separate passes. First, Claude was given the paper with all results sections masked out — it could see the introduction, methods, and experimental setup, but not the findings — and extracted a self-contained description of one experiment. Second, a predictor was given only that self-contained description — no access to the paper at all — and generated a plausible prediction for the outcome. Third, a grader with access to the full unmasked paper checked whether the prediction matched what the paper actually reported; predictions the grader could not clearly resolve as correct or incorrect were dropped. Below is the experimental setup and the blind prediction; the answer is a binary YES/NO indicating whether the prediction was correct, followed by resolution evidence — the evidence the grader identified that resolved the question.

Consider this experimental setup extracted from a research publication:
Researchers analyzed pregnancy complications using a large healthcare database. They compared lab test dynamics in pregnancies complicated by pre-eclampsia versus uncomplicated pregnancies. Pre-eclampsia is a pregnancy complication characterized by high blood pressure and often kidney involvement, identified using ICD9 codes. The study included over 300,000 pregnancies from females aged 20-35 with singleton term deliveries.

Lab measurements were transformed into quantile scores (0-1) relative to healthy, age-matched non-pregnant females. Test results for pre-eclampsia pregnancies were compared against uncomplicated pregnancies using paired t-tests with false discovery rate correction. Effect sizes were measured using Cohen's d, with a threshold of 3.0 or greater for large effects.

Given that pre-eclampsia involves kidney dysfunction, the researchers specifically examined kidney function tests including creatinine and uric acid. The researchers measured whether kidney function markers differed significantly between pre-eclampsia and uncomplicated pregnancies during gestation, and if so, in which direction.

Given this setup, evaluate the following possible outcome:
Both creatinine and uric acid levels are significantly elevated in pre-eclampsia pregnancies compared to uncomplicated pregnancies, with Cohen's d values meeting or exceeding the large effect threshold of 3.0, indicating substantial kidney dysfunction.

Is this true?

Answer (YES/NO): NO